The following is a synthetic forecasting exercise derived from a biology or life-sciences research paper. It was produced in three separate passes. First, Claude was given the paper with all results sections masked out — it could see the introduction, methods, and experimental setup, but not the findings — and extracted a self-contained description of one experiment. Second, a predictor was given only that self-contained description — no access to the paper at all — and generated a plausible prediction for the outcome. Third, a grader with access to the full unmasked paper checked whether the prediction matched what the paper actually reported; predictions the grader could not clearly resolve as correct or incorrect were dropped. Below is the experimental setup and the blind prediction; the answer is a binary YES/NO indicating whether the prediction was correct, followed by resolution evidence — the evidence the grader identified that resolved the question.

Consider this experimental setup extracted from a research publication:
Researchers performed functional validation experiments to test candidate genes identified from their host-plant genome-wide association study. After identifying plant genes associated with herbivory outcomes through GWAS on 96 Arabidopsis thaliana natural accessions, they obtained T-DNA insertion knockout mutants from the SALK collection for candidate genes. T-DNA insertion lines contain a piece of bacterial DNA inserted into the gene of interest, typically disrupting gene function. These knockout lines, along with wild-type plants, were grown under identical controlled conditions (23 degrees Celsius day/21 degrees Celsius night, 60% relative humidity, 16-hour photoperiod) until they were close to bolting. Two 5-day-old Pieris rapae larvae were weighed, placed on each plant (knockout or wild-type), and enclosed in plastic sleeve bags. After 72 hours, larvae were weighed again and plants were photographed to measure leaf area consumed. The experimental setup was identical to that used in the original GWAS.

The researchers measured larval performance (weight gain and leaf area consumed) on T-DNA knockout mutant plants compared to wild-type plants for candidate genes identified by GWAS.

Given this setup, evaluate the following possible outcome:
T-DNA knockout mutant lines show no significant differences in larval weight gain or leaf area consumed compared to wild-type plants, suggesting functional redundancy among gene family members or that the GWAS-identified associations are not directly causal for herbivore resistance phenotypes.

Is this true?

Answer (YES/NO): NO